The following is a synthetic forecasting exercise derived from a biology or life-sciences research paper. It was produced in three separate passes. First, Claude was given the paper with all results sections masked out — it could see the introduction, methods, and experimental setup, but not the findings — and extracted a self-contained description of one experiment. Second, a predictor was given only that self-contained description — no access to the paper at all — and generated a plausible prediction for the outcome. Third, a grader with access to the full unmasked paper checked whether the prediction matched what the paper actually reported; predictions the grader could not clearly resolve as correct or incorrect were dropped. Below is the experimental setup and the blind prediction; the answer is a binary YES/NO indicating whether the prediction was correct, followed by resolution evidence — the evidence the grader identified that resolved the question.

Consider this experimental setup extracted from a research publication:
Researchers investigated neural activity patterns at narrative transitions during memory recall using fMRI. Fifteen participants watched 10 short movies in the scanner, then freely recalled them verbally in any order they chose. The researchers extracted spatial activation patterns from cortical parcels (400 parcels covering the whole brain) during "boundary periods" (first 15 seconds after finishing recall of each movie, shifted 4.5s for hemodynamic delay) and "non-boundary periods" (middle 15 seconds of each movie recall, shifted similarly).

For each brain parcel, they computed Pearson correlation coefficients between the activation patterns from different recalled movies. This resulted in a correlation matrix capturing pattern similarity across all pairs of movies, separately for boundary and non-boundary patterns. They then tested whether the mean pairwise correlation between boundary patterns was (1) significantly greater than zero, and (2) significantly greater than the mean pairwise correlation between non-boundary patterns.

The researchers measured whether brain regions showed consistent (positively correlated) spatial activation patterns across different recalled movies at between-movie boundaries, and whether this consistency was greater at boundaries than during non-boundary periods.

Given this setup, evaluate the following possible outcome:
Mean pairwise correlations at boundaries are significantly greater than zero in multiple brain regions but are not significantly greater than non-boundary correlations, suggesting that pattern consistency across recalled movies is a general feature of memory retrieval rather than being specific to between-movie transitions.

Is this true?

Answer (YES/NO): NO